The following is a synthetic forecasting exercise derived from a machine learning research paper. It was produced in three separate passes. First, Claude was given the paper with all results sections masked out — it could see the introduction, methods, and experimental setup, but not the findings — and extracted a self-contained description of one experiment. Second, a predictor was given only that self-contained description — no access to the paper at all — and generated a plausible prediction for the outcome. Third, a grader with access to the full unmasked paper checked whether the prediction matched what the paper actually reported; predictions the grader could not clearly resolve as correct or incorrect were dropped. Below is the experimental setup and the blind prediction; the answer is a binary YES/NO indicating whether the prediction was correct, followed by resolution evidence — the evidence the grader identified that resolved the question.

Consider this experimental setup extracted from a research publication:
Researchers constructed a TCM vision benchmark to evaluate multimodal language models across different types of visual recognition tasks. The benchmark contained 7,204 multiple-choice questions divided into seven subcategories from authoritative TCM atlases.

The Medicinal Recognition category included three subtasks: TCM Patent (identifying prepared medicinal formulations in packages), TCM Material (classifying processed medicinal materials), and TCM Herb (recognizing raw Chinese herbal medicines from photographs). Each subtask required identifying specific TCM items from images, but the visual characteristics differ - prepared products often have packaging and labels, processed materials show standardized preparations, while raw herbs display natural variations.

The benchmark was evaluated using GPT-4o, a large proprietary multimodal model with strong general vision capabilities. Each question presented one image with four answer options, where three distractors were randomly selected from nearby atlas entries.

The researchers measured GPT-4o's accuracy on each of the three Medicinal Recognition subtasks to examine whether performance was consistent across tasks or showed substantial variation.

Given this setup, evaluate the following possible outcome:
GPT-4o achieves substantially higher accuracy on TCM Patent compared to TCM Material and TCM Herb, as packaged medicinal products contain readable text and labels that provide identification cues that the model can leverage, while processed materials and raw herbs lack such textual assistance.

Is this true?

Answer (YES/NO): NO